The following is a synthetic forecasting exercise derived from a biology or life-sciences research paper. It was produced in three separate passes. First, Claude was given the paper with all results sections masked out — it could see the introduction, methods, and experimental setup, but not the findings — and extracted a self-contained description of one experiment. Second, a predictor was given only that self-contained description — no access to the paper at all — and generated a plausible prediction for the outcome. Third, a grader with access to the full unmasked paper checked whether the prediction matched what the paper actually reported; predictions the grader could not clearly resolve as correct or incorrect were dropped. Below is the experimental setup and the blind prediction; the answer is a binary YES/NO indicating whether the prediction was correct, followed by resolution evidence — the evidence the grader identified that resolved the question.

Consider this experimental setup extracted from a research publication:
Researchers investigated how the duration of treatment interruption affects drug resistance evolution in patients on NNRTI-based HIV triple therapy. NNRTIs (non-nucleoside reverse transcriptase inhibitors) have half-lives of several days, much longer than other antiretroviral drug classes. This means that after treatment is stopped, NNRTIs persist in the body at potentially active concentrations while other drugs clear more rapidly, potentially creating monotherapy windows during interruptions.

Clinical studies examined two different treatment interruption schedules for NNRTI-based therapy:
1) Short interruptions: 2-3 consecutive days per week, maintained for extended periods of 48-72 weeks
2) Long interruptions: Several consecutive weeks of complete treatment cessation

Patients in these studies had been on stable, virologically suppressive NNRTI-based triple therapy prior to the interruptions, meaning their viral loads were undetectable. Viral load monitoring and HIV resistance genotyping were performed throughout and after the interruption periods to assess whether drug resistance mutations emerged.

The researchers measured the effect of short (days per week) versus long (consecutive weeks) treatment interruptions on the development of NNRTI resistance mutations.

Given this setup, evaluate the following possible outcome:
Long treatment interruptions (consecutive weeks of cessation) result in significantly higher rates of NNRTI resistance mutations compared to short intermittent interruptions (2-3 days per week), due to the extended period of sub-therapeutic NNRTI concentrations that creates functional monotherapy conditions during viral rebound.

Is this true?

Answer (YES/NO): NO